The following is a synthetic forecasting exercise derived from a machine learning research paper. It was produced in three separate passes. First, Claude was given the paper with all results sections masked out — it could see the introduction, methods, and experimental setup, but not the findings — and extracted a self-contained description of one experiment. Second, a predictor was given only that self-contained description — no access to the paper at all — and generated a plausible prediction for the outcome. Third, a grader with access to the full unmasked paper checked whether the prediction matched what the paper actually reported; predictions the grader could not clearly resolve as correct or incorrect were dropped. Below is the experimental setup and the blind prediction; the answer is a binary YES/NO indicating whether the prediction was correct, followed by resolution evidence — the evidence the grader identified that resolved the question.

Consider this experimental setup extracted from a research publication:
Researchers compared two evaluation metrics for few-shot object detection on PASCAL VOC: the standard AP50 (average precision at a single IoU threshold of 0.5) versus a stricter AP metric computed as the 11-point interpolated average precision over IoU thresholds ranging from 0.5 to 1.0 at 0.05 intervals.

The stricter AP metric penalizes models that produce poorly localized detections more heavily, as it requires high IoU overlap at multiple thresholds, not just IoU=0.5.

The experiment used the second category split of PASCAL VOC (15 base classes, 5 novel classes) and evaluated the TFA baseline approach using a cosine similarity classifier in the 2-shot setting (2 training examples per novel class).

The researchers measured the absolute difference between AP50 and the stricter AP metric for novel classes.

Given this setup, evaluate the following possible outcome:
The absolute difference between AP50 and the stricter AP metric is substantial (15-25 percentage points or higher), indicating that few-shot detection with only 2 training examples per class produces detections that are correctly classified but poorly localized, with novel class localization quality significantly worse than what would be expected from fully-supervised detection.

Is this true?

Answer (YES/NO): NO